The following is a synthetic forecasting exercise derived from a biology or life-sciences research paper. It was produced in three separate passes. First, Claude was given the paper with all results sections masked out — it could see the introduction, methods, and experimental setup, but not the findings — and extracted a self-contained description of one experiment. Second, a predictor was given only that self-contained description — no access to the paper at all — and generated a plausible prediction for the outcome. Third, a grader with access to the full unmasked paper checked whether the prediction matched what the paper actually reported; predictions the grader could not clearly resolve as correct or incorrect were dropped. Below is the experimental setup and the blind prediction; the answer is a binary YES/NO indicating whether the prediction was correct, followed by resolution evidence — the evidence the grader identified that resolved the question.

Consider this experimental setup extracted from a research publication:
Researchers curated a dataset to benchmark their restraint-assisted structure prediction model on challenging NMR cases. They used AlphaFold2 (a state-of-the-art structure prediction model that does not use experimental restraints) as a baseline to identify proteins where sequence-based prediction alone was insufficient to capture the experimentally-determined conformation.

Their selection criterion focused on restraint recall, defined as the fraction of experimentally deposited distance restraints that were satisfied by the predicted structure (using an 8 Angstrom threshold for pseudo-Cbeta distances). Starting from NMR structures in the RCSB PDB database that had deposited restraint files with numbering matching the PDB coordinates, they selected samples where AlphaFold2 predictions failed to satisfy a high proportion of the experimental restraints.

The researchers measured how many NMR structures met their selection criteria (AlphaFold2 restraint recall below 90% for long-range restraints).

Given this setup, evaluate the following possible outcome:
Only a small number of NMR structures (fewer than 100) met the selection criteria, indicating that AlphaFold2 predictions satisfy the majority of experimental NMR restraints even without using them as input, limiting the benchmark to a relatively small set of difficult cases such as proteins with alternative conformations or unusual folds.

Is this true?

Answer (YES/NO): NO